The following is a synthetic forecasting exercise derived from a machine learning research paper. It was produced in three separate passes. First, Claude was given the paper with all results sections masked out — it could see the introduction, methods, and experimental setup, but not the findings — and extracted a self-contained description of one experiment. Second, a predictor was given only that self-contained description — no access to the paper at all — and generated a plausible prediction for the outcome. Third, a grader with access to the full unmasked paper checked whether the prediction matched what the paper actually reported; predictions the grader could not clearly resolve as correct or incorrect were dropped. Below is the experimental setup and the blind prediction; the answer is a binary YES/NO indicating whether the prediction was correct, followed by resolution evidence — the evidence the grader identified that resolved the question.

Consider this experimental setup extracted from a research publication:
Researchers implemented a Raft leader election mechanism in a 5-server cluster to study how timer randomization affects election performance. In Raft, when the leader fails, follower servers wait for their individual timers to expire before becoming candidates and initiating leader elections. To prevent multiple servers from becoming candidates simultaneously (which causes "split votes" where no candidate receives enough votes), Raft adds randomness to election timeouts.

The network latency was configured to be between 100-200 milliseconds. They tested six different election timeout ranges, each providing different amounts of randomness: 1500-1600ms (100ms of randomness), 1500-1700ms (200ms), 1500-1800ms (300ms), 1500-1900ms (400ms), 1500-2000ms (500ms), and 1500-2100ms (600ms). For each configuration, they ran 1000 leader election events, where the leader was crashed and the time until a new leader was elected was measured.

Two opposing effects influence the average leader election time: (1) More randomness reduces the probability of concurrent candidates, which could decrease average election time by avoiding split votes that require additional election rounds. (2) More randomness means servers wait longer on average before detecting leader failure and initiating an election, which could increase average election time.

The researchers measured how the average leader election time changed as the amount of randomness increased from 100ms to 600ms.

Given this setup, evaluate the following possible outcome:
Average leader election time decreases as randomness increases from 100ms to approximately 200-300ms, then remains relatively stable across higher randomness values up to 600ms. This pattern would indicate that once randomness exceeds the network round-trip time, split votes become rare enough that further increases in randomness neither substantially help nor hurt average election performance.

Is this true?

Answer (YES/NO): NO